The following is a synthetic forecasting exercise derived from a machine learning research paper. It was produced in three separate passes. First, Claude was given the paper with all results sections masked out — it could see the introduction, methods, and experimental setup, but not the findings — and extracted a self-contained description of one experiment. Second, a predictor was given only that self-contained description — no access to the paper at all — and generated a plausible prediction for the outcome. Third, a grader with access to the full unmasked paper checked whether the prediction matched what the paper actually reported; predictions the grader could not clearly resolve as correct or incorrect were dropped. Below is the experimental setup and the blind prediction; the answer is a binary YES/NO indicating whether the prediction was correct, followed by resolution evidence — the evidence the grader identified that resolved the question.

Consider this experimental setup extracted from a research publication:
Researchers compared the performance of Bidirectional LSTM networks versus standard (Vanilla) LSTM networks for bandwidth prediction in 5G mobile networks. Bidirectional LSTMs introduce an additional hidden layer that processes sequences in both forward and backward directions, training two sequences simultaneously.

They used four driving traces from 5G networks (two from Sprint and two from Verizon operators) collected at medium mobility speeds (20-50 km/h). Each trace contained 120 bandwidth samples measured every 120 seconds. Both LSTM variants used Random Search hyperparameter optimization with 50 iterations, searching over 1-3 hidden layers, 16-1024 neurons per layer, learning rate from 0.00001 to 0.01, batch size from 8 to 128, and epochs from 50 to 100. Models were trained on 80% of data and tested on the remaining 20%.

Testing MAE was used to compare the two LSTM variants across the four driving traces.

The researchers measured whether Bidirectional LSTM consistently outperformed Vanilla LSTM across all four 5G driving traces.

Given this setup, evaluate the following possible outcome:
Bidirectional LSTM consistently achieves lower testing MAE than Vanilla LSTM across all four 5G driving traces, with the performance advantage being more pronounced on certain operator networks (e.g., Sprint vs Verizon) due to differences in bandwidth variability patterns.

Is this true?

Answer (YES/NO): NO